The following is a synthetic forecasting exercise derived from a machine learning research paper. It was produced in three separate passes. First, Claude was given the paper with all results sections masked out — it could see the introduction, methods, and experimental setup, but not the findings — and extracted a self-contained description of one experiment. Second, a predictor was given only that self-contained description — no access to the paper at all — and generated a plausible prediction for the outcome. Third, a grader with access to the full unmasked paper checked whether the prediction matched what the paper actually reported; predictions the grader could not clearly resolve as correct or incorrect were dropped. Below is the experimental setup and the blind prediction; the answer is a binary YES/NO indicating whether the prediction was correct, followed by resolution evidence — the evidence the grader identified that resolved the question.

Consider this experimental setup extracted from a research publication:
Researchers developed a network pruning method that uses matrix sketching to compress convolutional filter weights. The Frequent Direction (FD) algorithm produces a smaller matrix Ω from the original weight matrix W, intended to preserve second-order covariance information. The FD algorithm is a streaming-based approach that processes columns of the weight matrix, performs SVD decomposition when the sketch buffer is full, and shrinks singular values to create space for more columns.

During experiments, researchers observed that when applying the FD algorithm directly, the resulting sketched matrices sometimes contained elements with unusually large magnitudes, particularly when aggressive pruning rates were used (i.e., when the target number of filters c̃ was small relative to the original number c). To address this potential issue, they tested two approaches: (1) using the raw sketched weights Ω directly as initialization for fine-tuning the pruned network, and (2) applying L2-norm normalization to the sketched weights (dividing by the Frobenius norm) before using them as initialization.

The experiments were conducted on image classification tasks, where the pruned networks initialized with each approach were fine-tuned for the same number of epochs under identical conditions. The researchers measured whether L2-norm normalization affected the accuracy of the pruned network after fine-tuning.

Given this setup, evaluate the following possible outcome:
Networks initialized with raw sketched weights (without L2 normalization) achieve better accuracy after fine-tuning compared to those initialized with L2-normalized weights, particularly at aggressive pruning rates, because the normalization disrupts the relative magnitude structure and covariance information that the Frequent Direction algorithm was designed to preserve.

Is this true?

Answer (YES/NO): NO